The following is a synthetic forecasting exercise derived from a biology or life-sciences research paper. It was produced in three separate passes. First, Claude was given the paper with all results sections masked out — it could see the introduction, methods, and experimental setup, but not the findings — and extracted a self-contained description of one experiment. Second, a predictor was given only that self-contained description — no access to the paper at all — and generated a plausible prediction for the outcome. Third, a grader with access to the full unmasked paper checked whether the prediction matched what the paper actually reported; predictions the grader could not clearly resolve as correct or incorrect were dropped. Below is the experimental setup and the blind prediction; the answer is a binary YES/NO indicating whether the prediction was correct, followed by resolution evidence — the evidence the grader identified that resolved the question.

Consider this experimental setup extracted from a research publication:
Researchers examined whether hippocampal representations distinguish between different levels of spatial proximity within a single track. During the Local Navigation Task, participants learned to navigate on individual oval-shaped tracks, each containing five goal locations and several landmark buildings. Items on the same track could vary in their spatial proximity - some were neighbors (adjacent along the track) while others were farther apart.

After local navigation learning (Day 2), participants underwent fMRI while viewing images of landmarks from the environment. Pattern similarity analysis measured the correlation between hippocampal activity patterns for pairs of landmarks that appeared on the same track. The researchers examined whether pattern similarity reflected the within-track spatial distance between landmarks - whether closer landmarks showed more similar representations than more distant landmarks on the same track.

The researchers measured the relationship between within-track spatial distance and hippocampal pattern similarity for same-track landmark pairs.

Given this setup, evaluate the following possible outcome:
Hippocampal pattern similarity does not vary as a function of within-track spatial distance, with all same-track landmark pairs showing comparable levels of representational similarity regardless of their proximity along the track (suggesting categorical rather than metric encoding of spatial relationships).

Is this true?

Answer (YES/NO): NO